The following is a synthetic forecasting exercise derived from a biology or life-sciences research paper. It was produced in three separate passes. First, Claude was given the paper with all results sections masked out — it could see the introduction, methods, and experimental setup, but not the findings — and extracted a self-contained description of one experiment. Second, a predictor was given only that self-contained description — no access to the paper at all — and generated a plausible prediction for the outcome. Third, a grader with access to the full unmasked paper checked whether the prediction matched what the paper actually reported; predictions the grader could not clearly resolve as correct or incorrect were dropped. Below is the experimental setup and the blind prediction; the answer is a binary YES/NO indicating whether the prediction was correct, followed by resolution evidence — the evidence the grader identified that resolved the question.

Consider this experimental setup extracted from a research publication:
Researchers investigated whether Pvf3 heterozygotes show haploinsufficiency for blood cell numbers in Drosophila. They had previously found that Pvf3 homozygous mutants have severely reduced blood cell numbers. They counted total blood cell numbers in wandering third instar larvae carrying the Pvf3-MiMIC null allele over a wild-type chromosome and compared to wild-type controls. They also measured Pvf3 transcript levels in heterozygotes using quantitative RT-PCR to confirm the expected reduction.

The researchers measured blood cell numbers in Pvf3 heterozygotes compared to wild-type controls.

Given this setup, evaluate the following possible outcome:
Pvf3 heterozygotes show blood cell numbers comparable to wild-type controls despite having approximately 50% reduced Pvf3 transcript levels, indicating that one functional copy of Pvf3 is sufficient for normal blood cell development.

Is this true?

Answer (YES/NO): YES